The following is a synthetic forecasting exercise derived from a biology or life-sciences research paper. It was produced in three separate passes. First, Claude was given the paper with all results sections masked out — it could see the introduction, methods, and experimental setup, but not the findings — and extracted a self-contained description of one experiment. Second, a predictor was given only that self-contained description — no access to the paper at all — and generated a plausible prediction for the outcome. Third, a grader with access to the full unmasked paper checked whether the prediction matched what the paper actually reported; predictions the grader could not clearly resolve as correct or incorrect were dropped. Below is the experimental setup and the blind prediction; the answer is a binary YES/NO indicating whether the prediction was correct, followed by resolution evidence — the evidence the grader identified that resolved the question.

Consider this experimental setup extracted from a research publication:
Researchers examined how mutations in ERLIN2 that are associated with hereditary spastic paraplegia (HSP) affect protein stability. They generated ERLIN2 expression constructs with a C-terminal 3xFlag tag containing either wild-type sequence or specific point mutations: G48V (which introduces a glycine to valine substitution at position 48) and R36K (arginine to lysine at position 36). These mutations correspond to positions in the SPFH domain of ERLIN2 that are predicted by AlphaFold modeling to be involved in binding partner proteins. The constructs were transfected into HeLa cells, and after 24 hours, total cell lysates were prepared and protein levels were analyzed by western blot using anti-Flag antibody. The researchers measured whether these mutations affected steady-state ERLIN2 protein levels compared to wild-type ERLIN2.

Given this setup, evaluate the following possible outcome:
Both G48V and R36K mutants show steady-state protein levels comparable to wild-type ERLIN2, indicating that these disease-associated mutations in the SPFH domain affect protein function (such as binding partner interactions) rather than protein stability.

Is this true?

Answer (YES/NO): NO